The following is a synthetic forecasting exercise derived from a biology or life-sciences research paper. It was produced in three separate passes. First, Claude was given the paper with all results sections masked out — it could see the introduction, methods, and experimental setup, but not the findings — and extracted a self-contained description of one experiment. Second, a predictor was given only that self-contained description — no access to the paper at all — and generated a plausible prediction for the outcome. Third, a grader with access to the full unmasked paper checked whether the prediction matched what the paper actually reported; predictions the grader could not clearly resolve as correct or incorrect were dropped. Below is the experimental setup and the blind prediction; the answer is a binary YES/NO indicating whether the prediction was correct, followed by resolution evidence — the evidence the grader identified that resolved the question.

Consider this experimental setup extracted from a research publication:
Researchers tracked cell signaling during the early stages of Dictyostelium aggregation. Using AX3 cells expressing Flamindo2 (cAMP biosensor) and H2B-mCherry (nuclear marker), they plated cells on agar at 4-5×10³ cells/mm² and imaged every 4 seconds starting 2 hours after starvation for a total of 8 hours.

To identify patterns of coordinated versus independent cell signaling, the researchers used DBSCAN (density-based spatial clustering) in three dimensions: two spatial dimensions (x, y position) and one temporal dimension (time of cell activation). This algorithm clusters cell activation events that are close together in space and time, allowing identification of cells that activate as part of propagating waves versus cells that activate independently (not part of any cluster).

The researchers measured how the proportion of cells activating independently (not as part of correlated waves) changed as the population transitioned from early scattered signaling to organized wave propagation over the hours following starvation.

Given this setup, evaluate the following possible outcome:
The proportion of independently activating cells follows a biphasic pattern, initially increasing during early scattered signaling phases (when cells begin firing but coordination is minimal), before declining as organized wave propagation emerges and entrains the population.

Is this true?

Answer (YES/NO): NO